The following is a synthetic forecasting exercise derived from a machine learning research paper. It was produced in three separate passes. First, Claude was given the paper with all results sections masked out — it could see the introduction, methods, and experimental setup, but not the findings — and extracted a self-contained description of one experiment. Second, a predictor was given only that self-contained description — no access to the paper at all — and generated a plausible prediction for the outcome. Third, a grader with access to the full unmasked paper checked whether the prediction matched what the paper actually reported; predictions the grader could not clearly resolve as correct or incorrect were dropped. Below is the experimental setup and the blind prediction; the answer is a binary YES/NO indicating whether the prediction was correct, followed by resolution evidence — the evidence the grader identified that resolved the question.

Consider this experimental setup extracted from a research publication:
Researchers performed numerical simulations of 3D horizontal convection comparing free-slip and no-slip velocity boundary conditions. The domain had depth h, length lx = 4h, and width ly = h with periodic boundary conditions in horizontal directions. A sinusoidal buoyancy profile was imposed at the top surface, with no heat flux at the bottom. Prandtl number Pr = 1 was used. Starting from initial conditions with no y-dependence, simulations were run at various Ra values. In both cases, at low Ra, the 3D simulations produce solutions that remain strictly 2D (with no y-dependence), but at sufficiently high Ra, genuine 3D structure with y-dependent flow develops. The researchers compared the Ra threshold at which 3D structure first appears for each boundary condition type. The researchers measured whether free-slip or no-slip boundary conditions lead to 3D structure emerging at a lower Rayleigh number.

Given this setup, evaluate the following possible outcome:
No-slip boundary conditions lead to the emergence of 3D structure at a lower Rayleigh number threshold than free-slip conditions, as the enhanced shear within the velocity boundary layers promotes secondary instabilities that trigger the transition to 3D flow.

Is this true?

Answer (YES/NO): YES